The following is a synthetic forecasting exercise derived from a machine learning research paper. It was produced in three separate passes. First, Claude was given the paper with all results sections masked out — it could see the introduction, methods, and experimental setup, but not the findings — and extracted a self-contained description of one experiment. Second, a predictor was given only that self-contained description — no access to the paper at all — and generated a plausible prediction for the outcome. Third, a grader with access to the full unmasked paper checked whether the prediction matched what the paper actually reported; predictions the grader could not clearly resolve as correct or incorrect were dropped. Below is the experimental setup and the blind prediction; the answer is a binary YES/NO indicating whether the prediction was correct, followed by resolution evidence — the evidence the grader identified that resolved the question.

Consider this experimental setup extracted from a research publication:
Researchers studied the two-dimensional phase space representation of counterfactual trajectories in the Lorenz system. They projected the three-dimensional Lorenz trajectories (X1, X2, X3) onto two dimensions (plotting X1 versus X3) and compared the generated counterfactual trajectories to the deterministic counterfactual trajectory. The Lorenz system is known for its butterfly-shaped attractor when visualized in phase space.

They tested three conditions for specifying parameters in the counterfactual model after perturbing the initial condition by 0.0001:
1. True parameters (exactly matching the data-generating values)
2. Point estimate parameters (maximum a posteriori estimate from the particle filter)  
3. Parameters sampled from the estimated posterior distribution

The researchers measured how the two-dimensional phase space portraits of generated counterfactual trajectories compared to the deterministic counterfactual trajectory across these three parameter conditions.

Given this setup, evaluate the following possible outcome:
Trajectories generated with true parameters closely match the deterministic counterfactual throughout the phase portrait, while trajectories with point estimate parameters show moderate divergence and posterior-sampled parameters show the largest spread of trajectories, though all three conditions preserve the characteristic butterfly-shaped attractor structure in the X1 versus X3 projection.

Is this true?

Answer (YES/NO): NO